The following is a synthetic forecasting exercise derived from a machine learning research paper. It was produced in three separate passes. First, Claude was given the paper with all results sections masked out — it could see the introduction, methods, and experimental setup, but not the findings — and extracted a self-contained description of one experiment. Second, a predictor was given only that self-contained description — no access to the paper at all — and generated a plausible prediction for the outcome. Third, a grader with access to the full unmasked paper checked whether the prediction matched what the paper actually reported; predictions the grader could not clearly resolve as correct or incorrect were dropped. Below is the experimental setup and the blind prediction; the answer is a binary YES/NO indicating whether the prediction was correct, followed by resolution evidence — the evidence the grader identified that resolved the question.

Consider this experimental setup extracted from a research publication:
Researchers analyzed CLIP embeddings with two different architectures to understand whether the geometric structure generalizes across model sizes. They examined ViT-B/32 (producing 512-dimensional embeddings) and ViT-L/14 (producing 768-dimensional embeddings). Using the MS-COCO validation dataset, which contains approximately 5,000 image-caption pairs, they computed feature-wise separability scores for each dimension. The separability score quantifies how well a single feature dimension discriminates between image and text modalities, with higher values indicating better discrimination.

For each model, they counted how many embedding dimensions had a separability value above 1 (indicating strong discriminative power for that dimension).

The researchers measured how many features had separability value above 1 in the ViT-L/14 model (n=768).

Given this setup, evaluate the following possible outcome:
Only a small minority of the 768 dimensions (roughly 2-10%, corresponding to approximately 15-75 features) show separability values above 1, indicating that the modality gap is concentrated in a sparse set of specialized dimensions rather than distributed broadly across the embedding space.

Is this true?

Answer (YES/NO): YES